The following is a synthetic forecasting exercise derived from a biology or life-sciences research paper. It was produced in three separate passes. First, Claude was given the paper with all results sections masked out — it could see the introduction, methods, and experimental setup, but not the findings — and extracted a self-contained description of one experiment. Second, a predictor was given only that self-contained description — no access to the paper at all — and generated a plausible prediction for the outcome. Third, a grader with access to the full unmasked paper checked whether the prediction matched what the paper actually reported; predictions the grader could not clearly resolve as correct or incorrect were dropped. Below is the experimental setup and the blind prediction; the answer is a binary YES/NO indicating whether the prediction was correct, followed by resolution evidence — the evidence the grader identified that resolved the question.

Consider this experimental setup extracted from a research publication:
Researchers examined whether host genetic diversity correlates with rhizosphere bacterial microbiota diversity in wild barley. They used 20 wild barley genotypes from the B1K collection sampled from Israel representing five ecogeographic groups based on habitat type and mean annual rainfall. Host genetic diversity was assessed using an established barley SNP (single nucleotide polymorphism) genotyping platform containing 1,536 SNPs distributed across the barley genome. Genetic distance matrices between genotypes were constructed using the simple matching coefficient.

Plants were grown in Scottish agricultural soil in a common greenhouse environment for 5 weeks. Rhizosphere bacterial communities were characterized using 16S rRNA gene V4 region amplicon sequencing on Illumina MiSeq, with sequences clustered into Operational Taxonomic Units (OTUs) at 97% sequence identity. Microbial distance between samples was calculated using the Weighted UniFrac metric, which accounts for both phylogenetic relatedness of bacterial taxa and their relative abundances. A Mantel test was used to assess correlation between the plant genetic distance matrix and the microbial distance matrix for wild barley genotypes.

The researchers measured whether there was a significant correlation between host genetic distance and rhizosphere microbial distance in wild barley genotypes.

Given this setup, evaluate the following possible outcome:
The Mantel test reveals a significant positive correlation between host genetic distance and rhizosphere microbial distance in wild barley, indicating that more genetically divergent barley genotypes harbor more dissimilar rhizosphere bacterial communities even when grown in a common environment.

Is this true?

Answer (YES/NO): YES